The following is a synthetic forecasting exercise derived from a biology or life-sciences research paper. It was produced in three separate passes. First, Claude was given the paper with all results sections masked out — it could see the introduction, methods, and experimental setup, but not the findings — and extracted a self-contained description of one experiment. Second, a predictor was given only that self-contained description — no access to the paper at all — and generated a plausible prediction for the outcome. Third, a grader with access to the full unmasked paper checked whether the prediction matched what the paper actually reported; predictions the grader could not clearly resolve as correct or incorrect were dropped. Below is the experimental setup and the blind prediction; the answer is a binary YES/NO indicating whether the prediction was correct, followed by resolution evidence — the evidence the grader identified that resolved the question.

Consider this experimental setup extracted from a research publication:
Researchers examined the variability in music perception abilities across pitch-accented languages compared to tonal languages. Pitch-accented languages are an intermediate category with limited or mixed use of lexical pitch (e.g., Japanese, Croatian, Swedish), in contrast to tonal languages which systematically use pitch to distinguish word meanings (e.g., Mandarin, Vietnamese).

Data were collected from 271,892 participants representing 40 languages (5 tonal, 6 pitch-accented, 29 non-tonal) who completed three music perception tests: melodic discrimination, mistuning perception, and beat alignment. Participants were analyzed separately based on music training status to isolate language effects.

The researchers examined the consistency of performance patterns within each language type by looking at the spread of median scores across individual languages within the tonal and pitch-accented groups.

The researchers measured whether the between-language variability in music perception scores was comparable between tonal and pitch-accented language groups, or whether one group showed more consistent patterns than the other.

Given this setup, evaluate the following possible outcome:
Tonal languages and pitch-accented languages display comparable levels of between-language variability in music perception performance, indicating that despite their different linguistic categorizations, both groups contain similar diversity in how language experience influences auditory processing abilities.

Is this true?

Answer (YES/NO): NO